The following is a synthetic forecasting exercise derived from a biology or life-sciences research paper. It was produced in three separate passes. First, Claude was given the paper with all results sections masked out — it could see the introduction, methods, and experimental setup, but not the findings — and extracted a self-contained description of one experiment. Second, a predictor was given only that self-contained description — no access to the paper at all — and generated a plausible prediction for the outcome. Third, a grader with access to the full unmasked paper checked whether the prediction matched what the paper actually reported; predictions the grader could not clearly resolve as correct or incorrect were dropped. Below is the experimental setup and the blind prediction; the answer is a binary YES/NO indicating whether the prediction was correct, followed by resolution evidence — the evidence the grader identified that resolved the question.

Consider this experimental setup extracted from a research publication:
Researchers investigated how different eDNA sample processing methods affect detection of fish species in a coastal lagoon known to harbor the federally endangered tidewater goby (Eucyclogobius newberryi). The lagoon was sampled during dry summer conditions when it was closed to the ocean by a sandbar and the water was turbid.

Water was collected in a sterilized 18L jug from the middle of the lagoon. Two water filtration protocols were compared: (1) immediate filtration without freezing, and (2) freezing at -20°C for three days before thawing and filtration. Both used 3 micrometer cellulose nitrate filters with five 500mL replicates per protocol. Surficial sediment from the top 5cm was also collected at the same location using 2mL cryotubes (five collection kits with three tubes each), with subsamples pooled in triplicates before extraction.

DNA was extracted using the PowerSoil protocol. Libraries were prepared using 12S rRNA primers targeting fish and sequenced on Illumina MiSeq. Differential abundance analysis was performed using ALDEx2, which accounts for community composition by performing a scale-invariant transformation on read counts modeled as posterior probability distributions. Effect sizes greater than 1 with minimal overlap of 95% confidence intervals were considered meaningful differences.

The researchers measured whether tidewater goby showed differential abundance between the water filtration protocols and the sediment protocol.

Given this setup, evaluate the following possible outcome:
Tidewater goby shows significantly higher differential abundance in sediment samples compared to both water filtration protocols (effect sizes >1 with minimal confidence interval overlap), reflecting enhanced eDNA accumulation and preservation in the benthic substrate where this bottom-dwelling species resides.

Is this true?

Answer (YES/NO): NO